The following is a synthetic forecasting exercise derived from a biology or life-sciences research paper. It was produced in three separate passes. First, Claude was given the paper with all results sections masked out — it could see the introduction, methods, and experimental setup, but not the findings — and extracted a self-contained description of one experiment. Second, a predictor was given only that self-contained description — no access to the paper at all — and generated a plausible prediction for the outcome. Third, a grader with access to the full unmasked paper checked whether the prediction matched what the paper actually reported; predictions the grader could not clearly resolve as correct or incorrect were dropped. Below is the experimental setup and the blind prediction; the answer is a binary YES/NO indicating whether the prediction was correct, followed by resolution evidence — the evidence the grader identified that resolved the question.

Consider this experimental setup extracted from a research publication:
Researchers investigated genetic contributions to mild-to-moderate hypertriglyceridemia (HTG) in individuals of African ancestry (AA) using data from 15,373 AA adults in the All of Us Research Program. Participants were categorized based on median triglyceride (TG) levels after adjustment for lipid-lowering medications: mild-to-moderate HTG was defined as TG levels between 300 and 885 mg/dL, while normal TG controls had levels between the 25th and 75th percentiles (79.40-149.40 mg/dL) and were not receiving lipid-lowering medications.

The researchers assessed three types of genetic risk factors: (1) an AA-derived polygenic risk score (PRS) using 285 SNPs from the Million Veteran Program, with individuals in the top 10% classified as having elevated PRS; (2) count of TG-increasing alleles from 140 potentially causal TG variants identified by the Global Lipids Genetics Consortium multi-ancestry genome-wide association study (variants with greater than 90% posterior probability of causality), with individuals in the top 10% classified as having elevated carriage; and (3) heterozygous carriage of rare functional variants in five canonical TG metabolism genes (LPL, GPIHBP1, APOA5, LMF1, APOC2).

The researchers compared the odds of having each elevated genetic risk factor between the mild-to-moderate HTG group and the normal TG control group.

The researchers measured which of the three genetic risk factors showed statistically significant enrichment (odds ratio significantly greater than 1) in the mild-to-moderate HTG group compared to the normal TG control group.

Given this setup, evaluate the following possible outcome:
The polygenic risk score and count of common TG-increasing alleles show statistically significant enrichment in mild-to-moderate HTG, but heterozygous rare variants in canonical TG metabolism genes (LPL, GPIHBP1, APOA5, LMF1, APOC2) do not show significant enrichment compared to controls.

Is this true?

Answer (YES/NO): YES